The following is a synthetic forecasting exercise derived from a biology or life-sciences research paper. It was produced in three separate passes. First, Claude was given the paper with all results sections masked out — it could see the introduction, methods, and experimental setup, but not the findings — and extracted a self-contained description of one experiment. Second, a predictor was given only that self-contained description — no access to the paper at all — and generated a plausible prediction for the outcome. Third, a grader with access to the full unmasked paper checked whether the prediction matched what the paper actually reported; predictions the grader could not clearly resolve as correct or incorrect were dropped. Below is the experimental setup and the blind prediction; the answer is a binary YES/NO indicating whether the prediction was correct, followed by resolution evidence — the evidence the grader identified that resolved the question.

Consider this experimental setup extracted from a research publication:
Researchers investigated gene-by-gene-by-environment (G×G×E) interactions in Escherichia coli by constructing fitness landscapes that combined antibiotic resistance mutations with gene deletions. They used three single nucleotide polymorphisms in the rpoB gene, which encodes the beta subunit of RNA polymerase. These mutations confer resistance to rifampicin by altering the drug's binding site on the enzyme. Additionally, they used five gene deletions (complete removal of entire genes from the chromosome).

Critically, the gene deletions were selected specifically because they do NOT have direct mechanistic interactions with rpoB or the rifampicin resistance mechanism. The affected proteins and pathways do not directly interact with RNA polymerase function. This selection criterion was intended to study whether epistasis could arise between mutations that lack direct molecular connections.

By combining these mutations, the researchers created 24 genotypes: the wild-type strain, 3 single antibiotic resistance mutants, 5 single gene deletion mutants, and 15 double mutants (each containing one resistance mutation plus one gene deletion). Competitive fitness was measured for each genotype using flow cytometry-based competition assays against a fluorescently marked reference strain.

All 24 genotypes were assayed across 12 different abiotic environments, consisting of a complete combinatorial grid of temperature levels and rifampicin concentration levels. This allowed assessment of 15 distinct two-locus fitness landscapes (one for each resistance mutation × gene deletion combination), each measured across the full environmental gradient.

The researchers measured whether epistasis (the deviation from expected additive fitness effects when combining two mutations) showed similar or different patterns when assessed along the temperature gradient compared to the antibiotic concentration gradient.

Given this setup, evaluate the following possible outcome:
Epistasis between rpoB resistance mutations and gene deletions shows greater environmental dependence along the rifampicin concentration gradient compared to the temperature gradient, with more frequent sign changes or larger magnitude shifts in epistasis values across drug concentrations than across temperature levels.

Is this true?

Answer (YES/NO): YES